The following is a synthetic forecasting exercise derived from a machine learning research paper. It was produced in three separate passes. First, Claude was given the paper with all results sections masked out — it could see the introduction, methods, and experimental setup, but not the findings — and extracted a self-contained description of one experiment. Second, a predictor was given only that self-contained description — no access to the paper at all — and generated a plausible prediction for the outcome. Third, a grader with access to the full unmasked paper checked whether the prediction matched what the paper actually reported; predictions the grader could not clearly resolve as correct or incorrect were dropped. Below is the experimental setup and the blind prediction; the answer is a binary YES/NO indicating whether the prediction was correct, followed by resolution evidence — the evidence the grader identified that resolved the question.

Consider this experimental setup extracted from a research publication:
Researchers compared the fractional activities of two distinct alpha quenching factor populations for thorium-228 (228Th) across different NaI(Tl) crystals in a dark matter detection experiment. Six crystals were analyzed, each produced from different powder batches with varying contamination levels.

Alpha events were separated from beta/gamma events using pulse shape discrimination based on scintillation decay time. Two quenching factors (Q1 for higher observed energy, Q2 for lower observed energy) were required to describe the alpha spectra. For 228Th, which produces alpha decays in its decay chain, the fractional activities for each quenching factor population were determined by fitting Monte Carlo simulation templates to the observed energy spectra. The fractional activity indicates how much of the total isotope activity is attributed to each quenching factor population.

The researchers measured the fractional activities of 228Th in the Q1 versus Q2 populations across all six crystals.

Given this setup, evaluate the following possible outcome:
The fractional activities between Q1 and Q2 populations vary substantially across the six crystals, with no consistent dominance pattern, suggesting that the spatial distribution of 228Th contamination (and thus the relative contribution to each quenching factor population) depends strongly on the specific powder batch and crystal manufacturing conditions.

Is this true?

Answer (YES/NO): NO